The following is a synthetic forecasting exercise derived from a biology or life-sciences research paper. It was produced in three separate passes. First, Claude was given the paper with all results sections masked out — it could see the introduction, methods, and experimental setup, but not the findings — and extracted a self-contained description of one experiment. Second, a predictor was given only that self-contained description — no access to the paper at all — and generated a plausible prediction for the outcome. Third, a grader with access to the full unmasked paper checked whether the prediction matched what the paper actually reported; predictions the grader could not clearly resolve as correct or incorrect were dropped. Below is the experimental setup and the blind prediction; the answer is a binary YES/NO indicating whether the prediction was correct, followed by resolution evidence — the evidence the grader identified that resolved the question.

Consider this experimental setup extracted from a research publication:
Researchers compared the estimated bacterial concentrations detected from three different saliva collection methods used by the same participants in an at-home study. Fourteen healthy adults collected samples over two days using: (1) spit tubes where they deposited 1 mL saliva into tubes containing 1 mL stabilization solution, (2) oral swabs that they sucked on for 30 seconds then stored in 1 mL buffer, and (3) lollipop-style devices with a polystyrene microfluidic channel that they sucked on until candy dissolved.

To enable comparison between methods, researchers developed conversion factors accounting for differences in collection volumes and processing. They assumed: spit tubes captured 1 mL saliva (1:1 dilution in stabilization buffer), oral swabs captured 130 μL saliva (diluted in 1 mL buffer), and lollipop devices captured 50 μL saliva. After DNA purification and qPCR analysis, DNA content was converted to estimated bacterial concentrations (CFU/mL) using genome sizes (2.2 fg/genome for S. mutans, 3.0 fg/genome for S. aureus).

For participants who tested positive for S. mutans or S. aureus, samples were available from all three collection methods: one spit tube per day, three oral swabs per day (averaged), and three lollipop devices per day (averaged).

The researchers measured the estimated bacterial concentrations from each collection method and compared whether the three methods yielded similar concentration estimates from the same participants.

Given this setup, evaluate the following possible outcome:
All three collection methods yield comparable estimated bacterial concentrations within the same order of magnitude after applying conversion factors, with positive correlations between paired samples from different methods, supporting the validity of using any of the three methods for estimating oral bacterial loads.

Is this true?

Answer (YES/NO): NO